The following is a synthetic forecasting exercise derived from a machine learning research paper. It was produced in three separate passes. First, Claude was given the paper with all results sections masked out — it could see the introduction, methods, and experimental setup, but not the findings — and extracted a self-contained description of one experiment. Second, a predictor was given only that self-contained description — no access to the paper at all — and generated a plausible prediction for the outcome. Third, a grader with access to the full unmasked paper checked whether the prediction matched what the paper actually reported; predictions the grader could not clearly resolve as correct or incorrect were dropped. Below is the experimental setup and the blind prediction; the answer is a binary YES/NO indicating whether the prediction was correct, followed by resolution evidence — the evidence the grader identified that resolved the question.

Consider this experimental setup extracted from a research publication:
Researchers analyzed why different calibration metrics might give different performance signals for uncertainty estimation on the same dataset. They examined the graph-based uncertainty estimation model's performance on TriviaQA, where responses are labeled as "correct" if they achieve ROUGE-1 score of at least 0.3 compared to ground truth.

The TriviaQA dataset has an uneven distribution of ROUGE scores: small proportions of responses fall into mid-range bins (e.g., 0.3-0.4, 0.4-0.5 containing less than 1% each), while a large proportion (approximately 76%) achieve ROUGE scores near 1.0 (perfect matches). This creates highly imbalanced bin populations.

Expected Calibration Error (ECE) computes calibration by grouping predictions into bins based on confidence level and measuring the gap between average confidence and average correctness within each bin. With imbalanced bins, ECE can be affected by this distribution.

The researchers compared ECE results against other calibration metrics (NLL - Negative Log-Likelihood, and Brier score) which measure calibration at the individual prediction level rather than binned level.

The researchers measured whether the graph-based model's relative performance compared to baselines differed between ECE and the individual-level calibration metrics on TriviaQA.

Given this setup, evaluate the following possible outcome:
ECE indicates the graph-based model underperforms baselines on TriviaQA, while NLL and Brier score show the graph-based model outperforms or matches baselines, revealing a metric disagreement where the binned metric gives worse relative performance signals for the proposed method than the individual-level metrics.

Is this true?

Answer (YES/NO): YES